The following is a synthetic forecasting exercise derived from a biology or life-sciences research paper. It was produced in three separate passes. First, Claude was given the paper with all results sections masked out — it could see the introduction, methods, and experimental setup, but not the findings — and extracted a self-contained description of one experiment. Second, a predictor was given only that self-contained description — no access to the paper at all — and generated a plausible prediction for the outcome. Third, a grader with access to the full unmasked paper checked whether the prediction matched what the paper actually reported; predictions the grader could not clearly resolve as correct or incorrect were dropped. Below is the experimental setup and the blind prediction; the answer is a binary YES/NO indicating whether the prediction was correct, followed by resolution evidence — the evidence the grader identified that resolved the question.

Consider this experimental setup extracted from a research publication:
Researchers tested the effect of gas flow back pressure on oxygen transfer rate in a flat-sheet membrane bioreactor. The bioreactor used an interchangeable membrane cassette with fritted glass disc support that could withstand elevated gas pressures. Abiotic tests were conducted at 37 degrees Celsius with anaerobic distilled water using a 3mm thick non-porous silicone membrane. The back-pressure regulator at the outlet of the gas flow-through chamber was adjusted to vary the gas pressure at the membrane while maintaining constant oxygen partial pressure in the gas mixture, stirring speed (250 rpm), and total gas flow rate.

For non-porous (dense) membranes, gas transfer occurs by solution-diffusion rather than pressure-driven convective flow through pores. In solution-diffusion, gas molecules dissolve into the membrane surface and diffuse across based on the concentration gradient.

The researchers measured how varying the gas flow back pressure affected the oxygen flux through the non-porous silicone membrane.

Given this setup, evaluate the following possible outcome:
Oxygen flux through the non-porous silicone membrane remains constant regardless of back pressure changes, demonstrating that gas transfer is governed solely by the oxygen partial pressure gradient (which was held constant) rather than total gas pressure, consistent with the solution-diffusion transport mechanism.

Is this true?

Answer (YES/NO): NO